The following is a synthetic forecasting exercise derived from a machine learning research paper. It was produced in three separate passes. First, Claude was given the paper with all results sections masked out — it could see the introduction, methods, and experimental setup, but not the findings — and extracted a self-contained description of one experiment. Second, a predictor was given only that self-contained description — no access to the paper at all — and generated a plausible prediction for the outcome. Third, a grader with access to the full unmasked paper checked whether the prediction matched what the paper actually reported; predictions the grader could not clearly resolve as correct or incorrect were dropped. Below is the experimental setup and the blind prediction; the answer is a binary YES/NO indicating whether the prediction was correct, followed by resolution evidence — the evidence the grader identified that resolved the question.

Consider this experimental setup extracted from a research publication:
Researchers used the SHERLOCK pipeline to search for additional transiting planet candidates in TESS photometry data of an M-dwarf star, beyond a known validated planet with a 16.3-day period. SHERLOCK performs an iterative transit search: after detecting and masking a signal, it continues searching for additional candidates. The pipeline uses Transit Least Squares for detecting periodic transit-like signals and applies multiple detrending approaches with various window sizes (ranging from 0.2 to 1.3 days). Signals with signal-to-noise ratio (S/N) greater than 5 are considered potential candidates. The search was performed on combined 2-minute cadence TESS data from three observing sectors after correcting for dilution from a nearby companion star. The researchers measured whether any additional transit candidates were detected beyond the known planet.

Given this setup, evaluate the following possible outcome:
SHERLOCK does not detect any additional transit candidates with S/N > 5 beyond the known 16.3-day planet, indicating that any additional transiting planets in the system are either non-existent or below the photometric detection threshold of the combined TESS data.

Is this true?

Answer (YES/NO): NO